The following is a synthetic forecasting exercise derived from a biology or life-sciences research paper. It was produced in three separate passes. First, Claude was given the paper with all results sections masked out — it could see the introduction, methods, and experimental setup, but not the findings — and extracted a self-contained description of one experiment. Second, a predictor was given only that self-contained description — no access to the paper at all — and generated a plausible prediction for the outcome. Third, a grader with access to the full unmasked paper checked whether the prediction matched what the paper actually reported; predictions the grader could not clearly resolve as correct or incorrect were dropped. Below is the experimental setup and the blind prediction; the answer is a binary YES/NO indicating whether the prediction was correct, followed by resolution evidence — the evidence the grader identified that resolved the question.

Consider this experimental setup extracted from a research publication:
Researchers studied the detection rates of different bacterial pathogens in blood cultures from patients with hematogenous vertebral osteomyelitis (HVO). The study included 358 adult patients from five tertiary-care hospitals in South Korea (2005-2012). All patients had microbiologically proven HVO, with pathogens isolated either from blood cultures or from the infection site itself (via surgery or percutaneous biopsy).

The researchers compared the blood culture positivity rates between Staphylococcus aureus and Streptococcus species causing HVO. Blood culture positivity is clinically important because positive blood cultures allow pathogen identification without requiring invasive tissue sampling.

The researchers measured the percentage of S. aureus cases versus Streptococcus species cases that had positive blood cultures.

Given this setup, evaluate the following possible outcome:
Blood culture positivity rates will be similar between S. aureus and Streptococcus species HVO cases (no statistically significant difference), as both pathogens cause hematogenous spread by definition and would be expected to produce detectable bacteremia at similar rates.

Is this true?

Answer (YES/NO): NO